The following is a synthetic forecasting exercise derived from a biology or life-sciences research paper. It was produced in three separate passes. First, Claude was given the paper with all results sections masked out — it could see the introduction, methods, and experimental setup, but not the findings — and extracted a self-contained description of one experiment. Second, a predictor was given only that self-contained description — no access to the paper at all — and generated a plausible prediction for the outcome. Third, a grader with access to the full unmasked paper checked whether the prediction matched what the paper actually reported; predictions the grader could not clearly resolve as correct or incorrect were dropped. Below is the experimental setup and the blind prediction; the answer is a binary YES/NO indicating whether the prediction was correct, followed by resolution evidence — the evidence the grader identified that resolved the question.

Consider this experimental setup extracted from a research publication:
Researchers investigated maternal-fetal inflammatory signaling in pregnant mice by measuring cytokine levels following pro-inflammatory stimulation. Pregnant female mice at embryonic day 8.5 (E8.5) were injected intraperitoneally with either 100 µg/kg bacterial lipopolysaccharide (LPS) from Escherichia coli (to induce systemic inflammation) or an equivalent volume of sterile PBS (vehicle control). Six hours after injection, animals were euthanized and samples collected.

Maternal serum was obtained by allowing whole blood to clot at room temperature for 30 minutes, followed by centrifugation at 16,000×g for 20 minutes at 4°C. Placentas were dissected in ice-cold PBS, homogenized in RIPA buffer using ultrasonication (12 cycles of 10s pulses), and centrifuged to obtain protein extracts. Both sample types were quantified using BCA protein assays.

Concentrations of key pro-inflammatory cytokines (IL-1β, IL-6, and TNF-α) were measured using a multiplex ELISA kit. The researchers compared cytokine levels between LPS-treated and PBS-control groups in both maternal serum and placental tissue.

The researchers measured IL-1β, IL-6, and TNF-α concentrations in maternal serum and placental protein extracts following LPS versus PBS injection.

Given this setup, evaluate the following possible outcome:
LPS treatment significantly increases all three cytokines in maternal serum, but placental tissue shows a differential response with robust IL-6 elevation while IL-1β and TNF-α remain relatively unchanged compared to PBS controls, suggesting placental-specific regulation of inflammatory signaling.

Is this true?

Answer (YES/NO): NO